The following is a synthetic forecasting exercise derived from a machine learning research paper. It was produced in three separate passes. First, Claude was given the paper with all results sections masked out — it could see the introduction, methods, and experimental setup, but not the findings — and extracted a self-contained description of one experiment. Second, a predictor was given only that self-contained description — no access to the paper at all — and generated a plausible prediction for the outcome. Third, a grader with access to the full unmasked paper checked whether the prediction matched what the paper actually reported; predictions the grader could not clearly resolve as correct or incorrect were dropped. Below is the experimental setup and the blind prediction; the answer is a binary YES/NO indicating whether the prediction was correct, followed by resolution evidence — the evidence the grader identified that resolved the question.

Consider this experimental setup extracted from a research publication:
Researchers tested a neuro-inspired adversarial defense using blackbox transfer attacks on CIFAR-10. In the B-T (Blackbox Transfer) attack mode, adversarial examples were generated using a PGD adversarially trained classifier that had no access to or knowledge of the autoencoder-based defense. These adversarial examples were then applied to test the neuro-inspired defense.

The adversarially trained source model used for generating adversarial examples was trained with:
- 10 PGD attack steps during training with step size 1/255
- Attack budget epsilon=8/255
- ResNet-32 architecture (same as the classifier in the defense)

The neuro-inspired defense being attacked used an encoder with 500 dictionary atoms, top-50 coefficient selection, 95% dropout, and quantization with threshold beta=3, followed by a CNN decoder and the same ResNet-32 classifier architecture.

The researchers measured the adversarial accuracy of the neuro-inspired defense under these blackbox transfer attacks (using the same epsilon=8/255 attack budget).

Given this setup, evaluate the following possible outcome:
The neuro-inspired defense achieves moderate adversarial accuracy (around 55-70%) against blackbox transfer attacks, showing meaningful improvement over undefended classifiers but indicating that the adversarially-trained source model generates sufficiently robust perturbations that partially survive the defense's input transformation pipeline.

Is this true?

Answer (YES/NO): YES